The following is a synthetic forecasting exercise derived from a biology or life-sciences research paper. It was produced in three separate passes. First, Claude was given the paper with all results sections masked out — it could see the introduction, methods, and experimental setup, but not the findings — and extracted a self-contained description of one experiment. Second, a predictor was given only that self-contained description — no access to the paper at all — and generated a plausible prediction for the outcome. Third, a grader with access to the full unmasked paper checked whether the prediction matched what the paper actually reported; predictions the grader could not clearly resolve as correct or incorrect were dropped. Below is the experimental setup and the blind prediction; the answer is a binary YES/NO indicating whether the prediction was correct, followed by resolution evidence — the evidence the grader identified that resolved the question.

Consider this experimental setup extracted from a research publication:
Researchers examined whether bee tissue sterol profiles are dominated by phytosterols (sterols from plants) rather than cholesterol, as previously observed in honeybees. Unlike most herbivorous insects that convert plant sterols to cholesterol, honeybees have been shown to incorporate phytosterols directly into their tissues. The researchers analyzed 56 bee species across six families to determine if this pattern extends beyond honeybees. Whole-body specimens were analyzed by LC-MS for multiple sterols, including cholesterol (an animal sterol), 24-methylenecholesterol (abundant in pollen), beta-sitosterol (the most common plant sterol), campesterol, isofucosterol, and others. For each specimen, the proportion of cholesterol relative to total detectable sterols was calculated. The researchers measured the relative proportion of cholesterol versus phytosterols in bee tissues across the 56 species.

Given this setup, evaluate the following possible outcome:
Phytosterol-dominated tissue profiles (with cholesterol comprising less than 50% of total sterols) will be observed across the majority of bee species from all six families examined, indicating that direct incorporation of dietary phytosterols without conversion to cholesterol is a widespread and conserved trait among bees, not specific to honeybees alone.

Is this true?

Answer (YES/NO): YES